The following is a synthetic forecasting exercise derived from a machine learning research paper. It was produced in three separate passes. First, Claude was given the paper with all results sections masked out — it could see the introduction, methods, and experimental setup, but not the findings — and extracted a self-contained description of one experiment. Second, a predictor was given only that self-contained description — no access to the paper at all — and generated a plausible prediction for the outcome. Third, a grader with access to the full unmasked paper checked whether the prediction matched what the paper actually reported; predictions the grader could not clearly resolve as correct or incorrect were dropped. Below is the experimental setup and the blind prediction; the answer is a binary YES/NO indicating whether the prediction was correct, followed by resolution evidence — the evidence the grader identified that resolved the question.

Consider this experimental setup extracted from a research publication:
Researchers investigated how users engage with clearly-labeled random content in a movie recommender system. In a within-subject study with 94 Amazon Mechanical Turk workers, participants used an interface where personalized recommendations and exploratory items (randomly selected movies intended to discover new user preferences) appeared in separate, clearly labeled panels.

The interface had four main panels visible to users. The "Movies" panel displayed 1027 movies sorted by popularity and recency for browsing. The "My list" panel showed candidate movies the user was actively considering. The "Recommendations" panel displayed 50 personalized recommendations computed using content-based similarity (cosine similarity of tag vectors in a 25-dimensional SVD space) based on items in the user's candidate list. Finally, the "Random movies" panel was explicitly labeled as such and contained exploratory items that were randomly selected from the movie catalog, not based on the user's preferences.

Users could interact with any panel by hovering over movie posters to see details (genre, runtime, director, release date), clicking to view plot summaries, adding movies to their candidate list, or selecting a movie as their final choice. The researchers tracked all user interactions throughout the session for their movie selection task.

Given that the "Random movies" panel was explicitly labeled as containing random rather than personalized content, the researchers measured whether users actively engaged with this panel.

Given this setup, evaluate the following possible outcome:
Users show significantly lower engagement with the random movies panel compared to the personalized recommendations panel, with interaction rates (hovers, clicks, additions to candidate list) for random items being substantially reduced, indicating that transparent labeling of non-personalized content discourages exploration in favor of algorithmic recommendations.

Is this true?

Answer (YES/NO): NO